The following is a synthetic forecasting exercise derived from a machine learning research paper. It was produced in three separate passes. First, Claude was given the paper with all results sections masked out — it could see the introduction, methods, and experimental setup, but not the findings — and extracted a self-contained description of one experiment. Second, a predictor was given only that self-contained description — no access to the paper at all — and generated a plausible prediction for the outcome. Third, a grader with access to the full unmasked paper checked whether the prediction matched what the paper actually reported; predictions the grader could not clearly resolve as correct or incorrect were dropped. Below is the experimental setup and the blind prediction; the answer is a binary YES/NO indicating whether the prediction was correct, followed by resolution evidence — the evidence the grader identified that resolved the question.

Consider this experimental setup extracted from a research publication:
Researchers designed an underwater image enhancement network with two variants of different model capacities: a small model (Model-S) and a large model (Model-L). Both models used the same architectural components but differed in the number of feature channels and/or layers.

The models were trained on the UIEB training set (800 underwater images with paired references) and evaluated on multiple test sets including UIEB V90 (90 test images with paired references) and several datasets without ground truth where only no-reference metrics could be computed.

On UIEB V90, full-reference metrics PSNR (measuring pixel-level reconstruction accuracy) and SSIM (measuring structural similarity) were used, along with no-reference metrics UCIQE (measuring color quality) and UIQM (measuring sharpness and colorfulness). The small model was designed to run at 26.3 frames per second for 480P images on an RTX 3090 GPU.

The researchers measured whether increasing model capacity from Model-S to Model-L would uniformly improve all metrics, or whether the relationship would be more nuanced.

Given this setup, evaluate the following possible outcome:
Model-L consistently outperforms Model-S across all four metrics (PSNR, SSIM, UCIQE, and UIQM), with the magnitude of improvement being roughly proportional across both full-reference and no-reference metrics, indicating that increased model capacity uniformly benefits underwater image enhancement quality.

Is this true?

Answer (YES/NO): NO